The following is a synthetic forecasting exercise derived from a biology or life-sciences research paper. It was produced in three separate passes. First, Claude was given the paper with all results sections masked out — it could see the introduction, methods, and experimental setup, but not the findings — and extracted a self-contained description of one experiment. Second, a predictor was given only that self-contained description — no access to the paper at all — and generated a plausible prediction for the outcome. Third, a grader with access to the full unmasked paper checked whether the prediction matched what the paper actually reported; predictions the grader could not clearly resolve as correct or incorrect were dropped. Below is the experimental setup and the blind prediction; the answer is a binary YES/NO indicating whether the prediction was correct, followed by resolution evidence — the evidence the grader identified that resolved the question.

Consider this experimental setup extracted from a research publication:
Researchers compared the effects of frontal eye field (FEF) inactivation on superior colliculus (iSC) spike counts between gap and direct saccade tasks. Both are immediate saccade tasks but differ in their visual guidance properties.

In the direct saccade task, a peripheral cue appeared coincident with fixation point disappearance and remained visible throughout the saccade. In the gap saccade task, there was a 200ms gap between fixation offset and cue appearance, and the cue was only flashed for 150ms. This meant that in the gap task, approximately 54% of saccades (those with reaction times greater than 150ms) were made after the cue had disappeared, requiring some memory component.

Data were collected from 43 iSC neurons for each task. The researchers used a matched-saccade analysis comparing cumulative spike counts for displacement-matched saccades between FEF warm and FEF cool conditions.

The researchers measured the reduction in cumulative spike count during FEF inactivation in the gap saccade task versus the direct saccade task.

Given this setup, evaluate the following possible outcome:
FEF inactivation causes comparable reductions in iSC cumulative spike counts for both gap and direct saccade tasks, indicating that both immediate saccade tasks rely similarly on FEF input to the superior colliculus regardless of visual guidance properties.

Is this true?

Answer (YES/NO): NO